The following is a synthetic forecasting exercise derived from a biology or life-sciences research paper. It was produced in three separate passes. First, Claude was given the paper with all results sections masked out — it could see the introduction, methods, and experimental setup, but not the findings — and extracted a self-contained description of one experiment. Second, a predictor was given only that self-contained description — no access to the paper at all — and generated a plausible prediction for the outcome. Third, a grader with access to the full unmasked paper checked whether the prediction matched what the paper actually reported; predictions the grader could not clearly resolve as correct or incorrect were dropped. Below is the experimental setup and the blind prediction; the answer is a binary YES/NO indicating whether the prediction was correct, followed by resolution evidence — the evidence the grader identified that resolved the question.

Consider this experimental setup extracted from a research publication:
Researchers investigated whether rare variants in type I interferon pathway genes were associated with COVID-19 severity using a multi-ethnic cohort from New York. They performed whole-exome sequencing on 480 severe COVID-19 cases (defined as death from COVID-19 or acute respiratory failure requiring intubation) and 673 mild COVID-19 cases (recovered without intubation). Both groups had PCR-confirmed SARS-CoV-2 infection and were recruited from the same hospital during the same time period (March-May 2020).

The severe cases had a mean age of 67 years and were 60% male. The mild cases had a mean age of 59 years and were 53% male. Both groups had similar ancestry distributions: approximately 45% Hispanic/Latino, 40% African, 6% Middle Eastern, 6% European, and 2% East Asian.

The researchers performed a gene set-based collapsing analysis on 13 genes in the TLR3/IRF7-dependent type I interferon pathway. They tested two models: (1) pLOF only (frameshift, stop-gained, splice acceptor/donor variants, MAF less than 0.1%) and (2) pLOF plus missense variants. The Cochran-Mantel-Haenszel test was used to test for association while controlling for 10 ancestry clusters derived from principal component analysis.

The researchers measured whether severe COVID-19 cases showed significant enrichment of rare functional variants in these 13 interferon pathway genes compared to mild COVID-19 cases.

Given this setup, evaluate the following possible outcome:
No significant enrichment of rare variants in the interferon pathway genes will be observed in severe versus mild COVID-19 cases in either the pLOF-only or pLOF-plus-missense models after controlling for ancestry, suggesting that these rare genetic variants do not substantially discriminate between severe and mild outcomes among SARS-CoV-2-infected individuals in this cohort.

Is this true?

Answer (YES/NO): YES